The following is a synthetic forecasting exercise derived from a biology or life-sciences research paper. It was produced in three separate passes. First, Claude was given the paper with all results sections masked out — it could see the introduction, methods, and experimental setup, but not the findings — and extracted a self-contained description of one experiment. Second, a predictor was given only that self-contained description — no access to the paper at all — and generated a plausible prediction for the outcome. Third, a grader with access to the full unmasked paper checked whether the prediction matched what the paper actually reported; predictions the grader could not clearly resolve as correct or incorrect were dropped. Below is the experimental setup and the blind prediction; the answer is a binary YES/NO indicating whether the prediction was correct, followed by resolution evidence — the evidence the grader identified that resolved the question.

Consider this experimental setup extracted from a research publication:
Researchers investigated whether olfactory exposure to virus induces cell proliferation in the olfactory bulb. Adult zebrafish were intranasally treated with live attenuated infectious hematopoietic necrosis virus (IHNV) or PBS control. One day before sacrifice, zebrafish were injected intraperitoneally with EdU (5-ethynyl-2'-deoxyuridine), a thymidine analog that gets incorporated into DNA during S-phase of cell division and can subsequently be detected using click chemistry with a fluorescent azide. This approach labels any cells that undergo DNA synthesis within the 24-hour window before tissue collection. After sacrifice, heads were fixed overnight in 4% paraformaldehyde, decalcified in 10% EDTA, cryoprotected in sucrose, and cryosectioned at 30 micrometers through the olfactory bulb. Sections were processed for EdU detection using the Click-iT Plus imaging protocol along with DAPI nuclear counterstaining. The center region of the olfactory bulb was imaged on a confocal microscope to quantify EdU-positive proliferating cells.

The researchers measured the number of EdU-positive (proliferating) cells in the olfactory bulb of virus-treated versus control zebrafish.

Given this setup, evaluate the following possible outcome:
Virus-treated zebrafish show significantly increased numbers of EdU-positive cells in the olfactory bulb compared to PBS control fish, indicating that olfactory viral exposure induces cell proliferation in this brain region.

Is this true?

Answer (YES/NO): NO